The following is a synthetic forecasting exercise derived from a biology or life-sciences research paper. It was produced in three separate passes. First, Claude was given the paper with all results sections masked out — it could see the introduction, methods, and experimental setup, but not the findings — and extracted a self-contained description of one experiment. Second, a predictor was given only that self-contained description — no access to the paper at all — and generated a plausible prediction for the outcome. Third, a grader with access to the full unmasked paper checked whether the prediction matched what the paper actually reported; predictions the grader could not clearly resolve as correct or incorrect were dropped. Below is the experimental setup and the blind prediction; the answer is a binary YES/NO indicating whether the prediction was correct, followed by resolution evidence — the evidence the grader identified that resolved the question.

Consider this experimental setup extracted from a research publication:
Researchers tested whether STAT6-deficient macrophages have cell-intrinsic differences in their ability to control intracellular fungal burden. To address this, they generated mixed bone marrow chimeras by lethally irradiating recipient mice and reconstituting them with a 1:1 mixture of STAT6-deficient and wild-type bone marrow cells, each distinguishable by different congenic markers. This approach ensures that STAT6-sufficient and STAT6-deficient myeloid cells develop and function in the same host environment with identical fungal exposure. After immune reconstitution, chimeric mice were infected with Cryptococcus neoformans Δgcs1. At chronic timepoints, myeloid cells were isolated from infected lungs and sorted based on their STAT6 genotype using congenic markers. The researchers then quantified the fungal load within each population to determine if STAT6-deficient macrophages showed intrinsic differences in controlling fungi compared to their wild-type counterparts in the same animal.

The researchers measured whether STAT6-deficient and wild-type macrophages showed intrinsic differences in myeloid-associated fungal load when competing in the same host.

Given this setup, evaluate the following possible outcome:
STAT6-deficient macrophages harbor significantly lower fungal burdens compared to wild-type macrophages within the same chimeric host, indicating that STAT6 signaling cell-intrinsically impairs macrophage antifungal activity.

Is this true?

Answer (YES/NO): NO